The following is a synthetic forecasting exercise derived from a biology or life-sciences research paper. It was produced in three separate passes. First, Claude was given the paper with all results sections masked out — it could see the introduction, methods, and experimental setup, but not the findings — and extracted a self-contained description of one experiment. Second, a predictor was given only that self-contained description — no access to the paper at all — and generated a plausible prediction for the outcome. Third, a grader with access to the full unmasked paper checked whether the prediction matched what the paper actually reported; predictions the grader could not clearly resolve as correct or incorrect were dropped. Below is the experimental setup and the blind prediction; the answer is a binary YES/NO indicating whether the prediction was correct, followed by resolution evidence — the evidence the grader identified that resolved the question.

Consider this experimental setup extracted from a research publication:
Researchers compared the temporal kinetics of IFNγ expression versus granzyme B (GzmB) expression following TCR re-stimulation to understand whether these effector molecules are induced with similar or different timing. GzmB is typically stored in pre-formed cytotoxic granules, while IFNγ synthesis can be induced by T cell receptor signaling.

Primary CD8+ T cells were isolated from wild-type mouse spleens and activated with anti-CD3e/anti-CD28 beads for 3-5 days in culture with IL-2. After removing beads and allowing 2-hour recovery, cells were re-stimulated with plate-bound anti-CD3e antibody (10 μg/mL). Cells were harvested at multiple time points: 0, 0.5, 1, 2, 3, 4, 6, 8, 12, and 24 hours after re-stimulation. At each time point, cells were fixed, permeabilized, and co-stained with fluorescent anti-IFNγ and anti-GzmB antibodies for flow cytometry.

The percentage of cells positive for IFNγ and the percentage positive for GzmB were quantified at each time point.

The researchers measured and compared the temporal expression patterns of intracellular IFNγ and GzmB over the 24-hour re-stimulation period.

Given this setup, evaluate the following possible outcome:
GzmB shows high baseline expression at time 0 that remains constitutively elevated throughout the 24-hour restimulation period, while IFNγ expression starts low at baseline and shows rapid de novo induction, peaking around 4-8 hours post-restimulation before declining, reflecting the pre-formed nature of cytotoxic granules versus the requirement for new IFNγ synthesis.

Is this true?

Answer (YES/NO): NO